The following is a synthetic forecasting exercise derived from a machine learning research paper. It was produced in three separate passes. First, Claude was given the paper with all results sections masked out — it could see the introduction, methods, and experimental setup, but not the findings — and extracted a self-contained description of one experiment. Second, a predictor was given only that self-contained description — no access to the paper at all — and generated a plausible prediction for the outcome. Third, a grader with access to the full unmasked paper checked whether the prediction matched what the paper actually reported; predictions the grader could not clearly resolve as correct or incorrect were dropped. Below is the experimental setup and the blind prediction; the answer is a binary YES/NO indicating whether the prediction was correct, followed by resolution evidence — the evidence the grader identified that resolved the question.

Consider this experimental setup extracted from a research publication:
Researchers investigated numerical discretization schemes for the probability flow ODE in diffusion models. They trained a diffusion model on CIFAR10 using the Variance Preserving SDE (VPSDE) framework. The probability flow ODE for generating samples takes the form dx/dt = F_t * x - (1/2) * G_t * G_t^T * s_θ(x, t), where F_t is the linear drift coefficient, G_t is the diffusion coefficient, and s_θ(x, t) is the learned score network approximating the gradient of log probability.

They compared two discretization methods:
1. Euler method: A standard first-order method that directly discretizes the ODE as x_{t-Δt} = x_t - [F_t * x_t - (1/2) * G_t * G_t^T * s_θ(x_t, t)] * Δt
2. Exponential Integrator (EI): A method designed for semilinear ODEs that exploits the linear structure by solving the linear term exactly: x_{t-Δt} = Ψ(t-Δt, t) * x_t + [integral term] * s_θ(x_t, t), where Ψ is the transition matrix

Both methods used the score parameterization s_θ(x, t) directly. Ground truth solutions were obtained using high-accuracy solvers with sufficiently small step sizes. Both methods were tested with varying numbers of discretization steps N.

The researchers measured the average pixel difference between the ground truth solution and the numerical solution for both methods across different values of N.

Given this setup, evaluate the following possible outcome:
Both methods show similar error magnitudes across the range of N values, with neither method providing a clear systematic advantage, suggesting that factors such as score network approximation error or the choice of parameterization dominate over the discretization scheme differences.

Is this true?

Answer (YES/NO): NO